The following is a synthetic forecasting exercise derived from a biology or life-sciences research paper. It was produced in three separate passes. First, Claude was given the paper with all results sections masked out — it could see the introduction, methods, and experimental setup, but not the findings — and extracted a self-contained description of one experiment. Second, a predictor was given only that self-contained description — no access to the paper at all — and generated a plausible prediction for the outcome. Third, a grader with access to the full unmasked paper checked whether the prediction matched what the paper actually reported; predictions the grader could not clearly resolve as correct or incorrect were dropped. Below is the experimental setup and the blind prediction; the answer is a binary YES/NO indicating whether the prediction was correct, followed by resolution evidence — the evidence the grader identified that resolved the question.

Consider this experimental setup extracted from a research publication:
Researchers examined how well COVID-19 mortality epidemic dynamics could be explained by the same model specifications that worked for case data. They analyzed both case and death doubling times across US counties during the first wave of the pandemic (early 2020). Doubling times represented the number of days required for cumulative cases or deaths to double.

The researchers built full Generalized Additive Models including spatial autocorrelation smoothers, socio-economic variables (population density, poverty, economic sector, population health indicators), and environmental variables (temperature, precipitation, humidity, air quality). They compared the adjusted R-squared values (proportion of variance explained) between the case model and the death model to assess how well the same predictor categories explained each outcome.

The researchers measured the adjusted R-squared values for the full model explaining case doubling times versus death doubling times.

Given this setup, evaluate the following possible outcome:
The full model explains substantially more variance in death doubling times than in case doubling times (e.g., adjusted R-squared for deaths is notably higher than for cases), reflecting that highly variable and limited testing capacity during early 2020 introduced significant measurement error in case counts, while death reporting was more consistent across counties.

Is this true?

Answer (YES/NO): NO